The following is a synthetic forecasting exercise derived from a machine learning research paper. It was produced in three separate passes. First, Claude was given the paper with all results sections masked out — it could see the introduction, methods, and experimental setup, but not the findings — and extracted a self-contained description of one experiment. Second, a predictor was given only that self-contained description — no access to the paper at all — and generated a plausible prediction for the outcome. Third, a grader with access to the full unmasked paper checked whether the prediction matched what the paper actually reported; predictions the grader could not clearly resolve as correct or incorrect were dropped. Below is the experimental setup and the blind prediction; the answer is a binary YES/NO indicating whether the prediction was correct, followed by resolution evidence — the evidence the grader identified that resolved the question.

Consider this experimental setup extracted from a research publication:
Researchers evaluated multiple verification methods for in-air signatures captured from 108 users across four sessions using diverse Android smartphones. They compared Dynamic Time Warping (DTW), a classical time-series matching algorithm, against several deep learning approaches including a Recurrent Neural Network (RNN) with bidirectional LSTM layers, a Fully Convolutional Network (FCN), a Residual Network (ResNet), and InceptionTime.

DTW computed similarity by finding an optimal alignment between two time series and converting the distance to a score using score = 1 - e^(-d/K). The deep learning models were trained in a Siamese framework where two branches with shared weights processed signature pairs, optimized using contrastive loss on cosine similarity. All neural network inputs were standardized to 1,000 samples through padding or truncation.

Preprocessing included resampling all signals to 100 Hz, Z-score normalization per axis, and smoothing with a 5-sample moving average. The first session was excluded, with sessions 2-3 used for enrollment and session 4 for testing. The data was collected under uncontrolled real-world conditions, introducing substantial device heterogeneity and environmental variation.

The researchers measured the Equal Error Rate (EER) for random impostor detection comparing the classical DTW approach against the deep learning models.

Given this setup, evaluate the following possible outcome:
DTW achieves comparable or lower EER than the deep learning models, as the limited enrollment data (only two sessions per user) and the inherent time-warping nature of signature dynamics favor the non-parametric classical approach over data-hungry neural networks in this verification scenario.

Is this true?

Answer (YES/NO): YES